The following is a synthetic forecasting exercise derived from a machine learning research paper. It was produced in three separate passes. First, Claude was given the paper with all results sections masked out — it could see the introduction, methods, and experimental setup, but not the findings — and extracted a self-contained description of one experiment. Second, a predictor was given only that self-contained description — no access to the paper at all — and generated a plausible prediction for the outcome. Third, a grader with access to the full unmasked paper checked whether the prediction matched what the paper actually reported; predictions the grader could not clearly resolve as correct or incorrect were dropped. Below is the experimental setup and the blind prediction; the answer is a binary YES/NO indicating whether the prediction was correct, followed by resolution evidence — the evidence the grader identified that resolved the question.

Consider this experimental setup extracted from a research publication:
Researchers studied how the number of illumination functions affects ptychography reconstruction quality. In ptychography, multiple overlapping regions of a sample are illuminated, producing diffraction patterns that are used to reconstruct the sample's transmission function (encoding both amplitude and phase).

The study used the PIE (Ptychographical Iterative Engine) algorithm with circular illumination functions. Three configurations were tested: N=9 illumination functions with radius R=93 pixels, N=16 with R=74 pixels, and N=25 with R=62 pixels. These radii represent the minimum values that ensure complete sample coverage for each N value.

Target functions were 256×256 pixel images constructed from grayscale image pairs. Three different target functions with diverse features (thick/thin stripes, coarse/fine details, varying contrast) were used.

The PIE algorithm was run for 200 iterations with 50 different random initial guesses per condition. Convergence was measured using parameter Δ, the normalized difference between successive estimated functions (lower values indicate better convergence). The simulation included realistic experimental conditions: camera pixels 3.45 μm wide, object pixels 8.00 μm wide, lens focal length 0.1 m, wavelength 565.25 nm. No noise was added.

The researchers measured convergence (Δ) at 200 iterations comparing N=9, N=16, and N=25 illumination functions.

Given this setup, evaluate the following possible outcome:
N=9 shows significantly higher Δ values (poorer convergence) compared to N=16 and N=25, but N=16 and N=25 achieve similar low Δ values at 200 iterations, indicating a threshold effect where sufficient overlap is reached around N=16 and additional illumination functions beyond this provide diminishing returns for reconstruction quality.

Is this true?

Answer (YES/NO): NO